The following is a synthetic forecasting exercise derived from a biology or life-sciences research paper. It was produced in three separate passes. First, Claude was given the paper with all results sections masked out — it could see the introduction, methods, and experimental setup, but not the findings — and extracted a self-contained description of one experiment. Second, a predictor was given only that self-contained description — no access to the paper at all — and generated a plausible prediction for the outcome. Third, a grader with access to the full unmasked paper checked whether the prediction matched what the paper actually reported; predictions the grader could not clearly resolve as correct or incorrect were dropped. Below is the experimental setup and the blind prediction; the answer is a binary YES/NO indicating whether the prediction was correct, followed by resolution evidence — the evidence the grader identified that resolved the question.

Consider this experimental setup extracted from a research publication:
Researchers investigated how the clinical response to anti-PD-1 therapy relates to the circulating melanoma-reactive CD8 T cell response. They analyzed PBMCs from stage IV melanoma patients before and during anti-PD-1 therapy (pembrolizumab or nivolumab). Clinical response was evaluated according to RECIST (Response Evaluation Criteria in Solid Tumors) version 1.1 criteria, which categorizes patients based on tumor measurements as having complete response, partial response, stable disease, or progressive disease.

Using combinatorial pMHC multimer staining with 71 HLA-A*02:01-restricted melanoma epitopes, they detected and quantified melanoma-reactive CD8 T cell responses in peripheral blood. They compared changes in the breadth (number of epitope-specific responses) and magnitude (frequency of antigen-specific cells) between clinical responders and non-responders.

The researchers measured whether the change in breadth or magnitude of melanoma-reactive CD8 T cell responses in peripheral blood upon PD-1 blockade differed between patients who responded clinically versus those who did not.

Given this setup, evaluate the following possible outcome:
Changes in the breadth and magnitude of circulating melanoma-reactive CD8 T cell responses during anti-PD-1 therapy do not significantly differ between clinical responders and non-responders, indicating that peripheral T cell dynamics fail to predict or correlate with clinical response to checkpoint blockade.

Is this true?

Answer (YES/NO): YES